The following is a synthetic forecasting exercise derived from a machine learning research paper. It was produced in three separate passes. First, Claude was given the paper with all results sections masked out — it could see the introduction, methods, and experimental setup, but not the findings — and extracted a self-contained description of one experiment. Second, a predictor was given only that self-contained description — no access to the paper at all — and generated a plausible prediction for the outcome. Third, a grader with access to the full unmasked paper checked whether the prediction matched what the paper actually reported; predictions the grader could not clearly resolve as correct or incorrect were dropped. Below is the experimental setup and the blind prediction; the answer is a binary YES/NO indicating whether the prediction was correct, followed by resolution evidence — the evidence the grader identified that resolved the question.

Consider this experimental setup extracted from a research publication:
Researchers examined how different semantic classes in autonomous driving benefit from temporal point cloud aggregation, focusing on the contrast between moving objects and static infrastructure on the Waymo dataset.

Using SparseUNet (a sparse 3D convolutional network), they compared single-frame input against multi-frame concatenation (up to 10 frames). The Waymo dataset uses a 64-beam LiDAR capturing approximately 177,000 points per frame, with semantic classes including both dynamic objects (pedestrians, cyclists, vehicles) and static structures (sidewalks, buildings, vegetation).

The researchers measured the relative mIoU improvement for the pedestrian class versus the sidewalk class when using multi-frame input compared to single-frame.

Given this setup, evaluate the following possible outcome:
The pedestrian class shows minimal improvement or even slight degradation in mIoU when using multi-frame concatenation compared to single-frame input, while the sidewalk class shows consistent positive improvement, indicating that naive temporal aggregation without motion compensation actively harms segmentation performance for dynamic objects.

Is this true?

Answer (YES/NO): NO